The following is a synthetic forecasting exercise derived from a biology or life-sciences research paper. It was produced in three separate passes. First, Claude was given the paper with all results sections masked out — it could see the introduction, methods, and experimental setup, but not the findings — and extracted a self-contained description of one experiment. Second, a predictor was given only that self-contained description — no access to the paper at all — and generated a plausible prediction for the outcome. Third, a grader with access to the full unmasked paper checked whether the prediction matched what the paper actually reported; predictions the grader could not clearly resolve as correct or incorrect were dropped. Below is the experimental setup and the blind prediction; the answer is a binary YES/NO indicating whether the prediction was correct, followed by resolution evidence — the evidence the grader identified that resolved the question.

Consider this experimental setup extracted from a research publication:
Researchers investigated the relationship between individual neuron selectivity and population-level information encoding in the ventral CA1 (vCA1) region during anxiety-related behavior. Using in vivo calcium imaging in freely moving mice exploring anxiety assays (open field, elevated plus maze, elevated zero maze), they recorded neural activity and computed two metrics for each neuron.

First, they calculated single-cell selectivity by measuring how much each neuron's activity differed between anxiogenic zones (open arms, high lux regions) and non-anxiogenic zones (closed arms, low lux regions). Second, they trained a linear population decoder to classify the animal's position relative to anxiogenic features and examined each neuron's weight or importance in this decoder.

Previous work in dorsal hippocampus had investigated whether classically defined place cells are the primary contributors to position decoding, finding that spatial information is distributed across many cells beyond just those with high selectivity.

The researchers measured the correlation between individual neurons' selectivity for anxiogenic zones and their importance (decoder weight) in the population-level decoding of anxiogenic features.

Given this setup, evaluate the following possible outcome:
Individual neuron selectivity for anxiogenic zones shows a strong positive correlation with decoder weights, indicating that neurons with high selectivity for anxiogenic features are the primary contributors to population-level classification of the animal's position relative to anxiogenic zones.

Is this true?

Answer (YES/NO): NO